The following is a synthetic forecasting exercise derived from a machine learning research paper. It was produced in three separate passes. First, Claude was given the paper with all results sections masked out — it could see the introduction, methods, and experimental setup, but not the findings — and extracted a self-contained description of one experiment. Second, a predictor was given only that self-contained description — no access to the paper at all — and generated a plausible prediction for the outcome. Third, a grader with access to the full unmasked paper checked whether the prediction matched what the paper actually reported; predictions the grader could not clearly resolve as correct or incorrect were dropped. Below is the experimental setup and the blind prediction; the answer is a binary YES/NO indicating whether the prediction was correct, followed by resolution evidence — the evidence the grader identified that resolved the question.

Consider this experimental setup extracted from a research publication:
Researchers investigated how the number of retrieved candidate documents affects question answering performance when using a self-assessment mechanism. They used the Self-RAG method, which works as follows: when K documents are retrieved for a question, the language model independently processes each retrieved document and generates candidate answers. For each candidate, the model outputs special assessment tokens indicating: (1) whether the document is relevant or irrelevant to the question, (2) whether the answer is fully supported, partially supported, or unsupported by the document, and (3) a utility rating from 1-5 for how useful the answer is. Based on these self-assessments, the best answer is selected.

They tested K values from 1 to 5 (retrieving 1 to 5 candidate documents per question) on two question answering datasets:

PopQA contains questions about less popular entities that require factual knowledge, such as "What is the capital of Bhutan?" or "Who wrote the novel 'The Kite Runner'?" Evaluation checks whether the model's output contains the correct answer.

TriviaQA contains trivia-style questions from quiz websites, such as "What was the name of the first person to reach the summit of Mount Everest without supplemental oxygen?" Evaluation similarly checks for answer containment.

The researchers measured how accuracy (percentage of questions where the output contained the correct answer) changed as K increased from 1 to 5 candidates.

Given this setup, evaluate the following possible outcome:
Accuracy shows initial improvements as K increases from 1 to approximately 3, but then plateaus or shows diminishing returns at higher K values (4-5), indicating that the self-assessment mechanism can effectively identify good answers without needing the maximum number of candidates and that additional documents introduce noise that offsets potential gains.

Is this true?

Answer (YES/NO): NO